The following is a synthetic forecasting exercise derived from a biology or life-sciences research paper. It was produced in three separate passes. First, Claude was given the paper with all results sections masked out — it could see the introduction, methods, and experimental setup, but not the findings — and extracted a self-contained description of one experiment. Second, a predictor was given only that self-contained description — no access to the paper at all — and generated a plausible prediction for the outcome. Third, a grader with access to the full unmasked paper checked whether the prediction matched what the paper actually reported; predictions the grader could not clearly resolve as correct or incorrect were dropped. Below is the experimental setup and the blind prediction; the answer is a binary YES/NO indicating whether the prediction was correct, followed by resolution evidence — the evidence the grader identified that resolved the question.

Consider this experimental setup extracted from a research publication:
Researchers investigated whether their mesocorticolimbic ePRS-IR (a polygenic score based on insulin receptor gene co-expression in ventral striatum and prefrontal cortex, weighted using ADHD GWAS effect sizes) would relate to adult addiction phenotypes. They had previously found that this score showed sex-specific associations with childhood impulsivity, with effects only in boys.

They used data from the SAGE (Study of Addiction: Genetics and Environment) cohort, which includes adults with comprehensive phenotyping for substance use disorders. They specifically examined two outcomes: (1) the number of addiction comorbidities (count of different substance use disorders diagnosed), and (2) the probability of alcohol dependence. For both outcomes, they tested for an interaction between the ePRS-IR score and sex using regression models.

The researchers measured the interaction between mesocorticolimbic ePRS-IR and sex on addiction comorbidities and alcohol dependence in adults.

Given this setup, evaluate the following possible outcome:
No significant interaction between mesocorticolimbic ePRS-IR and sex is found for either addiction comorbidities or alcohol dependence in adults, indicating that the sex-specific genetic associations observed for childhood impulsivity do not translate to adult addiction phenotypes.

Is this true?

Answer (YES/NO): NO